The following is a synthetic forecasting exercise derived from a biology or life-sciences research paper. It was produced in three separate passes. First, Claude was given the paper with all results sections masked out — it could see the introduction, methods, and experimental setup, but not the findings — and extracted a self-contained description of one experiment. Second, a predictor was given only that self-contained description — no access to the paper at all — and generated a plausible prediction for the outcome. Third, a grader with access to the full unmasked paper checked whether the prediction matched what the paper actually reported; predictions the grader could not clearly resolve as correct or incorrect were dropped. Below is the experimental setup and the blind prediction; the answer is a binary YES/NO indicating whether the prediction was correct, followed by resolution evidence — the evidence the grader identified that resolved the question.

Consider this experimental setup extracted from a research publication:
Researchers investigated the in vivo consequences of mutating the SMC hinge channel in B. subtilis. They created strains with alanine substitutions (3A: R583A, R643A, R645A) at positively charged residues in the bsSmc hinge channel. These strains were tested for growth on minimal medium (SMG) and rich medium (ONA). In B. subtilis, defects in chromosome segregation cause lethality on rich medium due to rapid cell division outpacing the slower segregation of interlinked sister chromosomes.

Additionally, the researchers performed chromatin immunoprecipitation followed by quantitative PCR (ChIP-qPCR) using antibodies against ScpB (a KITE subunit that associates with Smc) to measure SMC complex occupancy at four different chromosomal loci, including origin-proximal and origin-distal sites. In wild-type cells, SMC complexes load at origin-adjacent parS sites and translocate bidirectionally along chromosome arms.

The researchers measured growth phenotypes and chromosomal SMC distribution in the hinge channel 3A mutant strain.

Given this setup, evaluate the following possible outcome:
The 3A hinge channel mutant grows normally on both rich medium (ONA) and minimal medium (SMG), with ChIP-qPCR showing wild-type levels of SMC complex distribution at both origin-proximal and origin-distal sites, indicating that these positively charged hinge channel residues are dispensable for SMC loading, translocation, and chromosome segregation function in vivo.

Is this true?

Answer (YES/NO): NO